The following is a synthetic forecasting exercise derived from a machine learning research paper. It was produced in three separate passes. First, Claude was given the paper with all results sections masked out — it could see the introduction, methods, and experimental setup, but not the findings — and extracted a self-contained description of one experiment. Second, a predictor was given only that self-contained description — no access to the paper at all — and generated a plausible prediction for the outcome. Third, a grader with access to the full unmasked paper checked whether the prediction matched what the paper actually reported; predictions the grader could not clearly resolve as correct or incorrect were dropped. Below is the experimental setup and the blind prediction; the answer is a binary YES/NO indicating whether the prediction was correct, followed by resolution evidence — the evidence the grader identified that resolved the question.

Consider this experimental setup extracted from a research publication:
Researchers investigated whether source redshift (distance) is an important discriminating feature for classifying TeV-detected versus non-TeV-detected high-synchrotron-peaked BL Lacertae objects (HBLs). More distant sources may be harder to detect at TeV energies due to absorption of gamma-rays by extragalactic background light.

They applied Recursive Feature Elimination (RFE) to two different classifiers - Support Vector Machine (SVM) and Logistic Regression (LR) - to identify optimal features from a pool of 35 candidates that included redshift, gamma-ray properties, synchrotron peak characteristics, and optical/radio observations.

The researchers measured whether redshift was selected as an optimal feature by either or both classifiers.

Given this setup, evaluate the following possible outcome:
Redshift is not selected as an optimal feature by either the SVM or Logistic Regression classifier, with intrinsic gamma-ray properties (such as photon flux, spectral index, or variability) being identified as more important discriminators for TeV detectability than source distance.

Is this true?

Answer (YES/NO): NO